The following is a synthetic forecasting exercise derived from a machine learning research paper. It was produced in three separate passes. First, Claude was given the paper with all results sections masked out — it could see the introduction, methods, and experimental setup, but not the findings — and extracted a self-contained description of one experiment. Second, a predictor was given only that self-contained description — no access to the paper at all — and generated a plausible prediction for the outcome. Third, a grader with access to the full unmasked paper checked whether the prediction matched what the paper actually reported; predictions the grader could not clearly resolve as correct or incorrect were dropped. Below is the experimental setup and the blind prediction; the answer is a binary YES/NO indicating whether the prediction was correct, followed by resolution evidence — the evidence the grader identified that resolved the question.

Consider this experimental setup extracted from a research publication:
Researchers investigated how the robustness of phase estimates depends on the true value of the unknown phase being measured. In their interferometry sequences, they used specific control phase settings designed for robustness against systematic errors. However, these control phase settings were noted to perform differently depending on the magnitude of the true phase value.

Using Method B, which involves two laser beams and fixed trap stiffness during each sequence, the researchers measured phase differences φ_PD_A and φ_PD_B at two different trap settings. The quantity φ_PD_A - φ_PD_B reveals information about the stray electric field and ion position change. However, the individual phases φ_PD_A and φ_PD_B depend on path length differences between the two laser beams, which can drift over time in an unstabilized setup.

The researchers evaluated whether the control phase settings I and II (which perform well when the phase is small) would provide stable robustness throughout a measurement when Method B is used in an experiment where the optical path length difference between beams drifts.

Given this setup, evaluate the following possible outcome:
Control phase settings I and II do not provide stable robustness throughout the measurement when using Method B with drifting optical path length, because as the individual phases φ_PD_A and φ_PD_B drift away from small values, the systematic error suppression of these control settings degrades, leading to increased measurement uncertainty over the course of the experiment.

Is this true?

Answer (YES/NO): YES